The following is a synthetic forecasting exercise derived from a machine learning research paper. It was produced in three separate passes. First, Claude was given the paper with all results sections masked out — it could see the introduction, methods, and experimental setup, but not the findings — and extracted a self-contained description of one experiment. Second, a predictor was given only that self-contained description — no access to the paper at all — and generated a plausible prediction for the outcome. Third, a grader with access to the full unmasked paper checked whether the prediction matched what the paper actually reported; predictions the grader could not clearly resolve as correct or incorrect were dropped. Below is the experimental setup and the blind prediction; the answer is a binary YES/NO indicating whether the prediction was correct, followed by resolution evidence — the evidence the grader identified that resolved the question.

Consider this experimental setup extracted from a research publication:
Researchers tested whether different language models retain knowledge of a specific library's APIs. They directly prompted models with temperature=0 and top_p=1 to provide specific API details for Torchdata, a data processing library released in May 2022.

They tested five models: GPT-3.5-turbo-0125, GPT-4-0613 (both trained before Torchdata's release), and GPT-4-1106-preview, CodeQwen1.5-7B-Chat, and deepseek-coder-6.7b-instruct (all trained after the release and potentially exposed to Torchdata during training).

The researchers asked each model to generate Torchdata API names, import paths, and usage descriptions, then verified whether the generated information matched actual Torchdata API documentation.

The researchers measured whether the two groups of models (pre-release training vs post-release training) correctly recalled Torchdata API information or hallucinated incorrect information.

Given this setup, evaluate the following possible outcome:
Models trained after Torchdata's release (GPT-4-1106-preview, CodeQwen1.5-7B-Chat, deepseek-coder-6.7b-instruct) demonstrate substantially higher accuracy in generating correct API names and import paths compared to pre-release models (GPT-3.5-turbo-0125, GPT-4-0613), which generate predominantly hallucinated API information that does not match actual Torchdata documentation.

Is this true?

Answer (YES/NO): YES